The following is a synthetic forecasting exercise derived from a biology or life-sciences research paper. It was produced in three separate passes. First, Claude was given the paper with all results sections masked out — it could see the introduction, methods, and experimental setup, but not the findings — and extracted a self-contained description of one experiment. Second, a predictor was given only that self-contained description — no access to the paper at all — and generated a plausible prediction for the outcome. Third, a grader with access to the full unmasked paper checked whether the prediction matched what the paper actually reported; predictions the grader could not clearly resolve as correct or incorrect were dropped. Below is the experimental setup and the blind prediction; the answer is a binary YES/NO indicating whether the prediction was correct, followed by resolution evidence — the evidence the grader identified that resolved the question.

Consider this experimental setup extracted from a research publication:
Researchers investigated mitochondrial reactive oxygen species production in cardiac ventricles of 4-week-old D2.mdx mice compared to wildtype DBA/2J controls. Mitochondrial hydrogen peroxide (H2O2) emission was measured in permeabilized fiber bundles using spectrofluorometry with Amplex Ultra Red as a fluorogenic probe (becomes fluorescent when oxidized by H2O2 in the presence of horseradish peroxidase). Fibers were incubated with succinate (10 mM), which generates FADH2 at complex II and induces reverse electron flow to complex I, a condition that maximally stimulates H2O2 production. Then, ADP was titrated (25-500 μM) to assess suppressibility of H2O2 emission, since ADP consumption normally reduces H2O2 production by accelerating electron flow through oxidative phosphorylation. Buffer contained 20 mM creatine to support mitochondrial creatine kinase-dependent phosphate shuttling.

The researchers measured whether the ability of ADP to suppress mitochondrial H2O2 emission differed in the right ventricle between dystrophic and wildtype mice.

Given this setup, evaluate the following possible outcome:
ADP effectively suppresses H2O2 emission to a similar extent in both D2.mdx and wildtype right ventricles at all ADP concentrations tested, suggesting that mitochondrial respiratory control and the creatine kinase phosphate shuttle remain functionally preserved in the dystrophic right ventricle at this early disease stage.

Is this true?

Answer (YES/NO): NO